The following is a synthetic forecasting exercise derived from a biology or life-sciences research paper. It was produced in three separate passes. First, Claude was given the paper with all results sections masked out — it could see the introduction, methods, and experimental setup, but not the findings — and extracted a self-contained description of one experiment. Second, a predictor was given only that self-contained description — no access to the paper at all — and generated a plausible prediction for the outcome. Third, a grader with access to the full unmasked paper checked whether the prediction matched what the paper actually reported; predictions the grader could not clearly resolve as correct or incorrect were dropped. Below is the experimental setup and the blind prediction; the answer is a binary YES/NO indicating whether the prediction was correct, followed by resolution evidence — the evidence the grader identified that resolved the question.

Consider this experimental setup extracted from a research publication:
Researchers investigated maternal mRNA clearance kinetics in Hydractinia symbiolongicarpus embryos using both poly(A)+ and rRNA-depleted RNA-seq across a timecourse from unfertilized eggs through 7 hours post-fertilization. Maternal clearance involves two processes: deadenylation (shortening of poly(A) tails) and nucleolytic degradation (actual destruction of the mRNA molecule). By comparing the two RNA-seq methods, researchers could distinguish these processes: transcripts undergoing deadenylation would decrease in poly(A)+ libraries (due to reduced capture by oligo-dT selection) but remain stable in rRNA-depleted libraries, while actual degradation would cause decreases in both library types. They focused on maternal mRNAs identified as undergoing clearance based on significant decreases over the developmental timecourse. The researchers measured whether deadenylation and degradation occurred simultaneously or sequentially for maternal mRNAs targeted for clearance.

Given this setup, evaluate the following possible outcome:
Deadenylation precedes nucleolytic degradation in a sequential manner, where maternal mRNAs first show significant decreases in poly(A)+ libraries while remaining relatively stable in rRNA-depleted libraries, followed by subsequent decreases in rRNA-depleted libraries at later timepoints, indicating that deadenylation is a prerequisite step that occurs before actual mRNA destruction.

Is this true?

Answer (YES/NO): YES